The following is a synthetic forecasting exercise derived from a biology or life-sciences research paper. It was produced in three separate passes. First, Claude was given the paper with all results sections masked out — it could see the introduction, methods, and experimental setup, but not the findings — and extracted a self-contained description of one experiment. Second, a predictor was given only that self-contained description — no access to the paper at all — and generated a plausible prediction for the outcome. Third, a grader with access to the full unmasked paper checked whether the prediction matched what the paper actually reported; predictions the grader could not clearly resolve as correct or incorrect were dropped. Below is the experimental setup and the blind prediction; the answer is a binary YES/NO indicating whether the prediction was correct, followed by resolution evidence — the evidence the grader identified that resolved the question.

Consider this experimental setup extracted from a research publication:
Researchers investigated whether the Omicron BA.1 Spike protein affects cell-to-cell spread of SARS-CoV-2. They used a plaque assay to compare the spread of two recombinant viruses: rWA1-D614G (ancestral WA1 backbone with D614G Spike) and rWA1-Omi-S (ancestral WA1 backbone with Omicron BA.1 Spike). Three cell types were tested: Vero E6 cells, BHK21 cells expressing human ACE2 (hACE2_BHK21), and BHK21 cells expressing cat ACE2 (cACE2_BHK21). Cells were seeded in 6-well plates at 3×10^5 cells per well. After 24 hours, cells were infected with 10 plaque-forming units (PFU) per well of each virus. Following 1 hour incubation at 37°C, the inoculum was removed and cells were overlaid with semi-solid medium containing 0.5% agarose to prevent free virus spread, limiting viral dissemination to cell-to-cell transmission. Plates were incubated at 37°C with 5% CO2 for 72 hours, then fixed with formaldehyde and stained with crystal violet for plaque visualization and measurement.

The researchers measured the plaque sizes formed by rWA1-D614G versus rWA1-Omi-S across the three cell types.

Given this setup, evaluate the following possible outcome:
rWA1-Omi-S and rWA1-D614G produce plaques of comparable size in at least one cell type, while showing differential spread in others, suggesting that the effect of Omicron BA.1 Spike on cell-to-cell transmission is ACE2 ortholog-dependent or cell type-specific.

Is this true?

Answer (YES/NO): NO